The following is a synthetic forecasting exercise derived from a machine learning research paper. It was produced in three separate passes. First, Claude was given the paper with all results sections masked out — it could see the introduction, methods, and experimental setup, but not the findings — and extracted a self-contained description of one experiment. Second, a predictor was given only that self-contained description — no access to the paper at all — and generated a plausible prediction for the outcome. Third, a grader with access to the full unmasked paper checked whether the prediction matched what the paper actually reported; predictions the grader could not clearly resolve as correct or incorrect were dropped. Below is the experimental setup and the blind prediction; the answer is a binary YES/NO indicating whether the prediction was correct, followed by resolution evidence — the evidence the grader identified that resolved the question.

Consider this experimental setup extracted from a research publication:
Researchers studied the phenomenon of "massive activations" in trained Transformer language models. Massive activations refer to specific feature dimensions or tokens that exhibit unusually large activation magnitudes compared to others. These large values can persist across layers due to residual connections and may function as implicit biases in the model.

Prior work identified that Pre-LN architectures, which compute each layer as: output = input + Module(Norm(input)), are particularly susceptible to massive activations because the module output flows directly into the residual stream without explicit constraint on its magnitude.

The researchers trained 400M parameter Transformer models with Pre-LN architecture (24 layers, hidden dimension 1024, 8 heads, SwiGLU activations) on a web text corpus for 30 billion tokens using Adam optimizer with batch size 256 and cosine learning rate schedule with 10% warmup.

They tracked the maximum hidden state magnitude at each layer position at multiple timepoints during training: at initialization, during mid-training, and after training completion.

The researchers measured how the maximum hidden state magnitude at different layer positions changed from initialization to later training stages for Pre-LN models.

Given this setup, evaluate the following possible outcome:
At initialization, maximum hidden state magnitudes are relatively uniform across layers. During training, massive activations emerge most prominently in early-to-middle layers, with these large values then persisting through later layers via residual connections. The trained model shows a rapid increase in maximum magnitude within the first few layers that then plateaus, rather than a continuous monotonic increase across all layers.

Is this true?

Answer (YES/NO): NO